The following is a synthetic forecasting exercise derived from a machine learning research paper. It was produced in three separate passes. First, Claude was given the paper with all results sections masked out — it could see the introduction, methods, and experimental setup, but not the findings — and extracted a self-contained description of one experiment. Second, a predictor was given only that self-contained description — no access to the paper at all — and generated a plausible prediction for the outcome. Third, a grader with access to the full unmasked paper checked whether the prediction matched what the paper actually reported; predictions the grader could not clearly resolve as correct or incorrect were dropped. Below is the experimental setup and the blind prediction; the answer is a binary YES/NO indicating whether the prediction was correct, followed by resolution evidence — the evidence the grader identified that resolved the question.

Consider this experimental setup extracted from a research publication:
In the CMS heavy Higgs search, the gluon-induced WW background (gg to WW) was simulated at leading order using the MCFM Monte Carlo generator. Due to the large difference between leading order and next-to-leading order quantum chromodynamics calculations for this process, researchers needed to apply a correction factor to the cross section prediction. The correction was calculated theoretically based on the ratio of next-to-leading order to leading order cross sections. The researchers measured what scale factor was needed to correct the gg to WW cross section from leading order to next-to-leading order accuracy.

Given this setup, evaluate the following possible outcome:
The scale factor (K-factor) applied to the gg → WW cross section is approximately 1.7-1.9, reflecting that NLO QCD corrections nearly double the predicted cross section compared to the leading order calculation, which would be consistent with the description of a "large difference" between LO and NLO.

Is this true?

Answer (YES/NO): NO